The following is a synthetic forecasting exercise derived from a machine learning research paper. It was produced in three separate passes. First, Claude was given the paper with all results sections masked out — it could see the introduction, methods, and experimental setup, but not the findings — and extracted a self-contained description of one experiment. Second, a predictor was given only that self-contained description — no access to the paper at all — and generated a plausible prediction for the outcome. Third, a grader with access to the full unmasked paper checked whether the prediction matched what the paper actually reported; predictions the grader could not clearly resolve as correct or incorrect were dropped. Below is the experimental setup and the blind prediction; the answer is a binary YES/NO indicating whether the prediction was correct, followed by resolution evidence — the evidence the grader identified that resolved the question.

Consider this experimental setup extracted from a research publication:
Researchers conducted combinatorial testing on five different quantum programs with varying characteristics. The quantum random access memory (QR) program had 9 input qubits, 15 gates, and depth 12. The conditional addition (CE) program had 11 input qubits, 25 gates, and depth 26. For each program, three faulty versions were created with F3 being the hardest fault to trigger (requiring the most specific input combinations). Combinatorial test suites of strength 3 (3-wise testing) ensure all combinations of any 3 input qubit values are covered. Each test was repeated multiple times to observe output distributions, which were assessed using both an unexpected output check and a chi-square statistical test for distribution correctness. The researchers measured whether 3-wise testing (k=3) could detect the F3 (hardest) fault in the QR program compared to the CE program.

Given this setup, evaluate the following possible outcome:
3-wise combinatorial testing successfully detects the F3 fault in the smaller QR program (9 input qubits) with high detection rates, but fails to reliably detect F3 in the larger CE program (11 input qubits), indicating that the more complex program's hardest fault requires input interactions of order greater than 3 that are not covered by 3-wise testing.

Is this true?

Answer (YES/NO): NO